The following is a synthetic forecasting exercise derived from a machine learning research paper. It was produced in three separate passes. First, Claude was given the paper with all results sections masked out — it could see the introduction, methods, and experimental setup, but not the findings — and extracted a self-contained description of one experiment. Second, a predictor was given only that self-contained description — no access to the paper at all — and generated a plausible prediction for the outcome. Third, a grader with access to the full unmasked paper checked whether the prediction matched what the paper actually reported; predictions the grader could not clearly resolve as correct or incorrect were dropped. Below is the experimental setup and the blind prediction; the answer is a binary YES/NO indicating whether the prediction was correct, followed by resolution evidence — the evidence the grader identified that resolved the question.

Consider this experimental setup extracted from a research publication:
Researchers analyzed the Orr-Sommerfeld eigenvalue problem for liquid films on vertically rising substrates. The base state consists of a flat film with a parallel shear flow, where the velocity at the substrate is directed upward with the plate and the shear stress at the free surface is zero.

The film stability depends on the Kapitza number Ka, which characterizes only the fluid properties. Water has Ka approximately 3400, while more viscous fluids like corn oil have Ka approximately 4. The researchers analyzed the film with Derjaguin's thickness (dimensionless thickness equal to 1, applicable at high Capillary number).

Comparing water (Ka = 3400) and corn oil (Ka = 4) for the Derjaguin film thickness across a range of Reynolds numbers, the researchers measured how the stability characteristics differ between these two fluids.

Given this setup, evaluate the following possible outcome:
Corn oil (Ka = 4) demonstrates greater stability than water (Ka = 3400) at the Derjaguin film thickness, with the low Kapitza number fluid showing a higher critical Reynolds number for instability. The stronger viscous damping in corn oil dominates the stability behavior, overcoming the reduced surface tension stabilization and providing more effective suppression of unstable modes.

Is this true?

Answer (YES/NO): NO